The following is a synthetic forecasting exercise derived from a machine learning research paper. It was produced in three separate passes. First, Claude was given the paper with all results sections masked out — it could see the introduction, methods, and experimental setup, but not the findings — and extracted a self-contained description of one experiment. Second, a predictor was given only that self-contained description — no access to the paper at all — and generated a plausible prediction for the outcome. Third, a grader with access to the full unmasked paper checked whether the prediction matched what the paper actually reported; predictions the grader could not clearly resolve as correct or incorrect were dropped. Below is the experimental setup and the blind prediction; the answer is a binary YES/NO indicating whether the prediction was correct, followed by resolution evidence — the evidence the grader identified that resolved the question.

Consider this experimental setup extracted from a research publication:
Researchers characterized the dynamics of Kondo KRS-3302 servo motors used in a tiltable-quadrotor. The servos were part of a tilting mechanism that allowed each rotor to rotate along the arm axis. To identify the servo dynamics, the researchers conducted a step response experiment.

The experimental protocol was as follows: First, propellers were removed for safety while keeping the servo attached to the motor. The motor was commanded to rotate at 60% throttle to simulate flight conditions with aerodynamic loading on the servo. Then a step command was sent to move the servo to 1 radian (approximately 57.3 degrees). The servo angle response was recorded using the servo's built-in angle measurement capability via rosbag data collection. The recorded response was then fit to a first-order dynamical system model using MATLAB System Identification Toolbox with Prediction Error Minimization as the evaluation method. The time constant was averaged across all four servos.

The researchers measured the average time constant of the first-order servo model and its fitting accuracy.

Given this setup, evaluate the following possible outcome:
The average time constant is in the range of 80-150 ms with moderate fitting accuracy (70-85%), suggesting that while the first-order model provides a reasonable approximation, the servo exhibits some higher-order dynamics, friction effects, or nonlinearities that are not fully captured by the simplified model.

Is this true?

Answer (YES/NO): NO